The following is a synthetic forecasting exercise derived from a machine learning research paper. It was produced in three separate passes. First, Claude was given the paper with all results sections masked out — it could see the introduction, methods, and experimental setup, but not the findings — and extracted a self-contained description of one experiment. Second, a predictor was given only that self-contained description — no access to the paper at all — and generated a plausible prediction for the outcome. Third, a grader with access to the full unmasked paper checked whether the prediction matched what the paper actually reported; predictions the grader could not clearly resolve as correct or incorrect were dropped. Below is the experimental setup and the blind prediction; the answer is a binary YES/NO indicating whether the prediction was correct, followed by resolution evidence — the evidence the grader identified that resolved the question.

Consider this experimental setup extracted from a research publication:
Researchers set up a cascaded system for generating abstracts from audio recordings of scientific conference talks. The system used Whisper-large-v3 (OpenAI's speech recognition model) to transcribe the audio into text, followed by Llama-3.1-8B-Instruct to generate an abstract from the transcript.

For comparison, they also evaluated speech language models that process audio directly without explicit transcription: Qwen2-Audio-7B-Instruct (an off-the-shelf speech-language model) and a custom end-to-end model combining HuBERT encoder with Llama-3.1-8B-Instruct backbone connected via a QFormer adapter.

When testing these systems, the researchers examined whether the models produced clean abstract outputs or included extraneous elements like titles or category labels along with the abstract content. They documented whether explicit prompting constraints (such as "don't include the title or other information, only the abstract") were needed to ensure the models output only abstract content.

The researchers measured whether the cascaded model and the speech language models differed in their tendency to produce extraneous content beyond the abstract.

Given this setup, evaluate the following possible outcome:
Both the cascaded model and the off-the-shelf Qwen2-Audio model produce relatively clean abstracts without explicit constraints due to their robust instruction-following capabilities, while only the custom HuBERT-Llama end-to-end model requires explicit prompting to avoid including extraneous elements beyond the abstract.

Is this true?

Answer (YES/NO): NO